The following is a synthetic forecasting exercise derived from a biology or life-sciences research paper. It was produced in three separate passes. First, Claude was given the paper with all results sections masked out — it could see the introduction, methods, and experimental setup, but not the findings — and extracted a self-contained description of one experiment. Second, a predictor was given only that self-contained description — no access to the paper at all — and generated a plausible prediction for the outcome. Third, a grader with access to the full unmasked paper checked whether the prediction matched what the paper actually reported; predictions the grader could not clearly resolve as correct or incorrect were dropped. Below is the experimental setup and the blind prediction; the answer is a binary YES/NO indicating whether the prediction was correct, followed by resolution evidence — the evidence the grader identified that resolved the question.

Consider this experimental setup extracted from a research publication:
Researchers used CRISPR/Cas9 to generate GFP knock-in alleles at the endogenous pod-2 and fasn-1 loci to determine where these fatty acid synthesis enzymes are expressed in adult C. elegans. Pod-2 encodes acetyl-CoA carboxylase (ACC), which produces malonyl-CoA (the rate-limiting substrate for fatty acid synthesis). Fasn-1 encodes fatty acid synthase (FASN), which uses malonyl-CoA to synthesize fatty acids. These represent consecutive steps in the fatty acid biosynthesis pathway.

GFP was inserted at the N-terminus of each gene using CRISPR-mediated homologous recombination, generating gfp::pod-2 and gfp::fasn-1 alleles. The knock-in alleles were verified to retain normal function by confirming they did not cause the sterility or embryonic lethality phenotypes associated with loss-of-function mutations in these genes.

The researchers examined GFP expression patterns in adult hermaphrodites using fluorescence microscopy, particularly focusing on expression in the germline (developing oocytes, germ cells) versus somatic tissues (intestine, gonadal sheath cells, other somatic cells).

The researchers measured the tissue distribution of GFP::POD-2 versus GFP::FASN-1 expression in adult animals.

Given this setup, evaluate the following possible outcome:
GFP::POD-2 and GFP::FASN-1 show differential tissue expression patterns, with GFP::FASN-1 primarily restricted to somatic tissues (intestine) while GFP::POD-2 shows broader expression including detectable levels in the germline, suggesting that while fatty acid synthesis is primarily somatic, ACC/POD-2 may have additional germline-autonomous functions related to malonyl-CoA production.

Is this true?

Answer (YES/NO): NO